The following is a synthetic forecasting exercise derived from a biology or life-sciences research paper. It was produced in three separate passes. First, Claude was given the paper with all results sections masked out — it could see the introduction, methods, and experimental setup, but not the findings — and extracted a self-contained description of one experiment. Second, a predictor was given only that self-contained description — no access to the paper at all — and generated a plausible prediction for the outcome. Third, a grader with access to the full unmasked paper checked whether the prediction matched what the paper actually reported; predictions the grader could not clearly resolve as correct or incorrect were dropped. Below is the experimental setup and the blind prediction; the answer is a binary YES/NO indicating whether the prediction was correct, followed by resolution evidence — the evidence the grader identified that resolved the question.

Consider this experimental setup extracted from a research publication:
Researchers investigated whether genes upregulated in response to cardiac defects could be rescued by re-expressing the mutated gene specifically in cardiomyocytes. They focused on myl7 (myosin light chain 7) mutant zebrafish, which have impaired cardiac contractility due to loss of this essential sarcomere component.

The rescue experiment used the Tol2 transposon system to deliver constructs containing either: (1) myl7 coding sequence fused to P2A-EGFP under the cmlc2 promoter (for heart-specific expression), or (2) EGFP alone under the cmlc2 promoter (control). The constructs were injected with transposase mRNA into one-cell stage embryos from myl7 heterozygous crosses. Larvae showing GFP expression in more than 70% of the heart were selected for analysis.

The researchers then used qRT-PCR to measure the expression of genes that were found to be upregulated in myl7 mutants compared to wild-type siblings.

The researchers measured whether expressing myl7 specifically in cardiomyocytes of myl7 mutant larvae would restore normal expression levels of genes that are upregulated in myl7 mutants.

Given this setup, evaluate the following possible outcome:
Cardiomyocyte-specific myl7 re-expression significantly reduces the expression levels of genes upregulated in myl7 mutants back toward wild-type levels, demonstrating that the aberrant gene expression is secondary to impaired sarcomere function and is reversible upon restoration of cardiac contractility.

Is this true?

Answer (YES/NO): YES